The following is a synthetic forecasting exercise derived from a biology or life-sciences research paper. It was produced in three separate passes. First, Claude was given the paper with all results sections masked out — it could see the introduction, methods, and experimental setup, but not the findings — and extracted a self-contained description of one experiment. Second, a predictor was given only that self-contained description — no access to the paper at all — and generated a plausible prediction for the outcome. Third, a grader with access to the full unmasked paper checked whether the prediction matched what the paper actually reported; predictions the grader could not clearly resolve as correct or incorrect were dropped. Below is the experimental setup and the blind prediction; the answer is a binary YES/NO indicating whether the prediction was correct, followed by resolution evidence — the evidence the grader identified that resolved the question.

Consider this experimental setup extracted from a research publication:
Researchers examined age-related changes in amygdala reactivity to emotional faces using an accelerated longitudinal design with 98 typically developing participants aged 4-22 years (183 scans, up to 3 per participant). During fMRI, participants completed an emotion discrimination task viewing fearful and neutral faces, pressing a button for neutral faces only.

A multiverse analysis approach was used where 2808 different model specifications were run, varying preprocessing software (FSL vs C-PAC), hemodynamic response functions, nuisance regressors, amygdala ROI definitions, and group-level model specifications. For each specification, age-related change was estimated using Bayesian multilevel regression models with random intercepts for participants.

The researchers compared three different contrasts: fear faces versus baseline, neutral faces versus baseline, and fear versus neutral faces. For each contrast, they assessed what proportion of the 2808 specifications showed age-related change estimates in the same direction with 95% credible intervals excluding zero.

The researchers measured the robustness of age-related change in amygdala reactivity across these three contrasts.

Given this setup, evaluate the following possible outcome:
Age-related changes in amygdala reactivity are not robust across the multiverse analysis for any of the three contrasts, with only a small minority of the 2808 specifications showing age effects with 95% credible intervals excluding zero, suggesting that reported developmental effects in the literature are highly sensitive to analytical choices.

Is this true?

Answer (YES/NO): NO